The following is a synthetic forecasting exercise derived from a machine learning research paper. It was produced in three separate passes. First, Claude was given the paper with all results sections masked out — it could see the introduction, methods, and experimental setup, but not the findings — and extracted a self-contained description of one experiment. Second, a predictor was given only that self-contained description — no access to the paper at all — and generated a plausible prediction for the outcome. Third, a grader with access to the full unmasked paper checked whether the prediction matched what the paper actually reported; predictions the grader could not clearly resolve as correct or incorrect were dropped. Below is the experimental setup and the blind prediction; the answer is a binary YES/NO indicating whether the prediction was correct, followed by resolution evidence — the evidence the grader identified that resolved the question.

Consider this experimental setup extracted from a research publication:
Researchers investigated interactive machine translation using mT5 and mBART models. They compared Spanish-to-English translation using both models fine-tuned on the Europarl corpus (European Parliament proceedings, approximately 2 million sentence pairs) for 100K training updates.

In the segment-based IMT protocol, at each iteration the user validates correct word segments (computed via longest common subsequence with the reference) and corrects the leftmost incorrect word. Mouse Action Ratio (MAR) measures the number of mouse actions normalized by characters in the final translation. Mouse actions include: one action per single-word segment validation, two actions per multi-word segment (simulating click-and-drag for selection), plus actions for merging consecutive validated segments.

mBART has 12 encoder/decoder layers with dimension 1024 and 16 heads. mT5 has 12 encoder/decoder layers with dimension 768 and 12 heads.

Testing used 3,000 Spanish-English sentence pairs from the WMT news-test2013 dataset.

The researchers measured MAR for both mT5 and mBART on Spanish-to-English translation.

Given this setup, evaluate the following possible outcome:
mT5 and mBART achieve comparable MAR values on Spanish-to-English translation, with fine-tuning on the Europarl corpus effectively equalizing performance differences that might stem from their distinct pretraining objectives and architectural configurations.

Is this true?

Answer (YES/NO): NO